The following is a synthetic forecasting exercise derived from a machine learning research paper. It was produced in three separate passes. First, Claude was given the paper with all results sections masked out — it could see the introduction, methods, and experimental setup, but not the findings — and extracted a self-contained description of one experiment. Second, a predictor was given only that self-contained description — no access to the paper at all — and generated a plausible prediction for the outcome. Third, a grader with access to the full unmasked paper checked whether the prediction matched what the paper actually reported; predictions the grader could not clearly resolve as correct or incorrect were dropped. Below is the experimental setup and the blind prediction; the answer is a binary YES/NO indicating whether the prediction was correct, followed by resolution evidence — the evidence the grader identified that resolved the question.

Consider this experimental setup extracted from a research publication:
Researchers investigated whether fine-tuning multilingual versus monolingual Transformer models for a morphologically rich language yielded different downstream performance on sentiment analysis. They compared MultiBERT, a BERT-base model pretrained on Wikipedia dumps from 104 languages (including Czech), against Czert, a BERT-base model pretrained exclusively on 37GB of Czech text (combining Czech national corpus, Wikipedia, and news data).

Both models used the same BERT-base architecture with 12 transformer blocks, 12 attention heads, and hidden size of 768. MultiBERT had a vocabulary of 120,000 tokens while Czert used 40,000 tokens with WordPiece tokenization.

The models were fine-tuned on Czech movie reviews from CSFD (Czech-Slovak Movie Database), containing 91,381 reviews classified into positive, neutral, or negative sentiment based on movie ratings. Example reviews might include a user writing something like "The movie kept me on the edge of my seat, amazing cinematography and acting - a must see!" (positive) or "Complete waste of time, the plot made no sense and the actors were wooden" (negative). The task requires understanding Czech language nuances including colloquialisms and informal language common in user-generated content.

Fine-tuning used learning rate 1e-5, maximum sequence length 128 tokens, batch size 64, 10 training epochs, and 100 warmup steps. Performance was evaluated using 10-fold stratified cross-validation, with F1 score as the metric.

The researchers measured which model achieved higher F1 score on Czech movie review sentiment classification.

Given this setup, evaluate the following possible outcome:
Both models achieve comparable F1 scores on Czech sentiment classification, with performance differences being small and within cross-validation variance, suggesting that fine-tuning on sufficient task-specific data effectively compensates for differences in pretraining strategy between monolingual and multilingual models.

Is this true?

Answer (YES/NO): NO